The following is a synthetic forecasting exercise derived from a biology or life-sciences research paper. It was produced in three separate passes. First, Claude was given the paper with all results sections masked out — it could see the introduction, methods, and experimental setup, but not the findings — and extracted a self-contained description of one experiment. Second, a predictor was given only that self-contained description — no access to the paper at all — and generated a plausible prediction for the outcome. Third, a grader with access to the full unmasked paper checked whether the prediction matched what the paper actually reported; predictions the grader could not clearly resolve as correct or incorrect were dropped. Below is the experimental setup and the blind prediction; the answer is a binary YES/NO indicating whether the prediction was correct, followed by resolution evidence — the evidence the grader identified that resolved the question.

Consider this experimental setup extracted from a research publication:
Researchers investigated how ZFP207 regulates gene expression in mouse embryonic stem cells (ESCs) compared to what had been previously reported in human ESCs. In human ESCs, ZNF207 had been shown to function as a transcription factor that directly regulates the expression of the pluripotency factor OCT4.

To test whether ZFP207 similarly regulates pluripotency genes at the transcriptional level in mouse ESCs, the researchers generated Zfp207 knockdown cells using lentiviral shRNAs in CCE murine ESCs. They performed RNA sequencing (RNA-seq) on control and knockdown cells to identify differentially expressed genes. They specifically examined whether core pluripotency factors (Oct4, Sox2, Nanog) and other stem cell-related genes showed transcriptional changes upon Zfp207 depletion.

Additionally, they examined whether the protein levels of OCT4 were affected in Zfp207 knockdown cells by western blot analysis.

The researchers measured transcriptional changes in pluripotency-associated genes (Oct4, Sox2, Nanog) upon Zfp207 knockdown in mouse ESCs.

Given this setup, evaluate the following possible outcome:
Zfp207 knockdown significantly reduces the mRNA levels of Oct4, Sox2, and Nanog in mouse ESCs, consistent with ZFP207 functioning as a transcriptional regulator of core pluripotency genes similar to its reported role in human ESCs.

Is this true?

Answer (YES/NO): NO